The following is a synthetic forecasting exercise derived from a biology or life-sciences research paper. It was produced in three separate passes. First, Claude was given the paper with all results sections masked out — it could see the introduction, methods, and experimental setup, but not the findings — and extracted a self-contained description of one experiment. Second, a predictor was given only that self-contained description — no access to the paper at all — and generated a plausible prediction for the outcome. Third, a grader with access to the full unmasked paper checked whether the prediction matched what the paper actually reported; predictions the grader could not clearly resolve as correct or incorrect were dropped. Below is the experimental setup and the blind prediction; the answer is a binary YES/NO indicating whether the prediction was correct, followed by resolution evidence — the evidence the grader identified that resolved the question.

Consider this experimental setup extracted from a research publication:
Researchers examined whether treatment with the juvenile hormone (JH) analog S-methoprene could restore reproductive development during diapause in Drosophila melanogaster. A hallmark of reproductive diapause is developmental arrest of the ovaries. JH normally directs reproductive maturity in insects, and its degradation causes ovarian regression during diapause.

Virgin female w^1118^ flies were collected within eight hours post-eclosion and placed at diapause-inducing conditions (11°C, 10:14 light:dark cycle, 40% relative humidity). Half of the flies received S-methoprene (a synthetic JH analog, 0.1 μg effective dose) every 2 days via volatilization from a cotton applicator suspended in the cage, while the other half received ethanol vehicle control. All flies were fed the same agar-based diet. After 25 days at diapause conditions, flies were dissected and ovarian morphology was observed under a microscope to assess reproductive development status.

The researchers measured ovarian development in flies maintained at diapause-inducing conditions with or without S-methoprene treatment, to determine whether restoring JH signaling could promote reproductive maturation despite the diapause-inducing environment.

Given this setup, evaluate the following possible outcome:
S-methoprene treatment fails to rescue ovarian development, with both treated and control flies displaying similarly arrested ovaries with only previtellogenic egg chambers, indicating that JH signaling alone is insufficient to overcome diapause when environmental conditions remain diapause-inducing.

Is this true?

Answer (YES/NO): NO